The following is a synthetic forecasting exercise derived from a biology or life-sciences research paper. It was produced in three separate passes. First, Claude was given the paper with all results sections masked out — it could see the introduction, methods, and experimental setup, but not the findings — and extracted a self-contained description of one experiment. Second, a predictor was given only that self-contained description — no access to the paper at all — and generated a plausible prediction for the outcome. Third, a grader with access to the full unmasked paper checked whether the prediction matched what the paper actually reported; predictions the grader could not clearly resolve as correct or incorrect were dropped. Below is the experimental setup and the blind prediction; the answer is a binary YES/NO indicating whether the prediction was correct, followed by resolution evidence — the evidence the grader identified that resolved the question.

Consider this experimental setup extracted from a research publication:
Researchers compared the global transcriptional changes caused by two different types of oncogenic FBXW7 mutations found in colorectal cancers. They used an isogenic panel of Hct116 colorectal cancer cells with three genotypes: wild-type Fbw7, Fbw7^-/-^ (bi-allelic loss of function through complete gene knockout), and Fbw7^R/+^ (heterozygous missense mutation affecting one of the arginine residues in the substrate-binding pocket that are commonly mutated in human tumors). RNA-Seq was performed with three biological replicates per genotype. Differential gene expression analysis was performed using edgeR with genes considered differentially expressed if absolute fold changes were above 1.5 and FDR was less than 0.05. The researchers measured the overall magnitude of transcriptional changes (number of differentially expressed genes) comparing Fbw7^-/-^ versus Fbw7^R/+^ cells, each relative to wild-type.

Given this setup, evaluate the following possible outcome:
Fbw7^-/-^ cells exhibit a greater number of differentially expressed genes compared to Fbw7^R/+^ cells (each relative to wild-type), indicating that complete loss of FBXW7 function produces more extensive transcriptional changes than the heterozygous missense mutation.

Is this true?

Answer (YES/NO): YES